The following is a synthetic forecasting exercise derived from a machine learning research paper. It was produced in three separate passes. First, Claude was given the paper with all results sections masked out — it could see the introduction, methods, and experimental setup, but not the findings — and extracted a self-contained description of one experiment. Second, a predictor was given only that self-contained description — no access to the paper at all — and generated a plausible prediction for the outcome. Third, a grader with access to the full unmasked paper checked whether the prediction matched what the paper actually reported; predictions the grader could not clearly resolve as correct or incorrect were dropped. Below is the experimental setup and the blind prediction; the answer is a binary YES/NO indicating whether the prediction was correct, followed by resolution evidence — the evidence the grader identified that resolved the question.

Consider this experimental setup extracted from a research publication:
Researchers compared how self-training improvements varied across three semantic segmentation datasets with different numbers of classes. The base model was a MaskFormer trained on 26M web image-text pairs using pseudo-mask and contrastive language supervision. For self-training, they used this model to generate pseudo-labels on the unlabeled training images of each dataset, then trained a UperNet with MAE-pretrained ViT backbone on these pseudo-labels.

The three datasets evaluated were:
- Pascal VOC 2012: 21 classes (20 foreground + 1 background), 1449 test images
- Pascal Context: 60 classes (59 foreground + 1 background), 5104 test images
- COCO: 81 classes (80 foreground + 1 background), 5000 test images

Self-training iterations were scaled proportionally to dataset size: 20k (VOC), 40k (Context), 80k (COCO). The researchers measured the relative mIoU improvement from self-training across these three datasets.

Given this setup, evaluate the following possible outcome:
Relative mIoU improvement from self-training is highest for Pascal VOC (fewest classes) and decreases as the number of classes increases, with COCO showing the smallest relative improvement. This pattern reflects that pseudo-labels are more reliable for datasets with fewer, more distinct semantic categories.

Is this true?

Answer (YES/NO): NO